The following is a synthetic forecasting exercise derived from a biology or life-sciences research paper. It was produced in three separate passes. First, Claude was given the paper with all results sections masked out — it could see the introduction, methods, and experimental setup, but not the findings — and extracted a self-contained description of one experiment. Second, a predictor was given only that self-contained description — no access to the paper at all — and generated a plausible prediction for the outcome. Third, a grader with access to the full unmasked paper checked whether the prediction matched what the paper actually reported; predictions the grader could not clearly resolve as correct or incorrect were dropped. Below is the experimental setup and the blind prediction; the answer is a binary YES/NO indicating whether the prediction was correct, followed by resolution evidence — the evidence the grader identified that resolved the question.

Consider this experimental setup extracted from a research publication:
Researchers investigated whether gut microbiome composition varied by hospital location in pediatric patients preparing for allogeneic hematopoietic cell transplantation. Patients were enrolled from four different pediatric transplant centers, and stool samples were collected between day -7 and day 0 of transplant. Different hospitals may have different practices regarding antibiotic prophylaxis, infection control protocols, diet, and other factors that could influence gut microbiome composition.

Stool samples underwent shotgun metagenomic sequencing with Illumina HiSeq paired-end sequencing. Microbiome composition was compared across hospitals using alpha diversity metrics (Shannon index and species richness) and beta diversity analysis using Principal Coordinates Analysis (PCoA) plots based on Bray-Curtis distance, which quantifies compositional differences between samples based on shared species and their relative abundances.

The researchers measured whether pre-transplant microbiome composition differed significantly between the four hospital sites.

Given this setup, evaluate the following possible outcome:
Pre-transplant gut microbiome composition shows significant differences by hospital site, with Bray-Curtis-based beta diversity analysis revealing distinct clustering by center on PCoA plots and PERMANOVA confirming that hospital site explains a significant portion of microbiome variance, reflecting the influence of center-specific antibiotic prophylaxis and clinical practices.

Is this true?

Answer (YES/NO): NO